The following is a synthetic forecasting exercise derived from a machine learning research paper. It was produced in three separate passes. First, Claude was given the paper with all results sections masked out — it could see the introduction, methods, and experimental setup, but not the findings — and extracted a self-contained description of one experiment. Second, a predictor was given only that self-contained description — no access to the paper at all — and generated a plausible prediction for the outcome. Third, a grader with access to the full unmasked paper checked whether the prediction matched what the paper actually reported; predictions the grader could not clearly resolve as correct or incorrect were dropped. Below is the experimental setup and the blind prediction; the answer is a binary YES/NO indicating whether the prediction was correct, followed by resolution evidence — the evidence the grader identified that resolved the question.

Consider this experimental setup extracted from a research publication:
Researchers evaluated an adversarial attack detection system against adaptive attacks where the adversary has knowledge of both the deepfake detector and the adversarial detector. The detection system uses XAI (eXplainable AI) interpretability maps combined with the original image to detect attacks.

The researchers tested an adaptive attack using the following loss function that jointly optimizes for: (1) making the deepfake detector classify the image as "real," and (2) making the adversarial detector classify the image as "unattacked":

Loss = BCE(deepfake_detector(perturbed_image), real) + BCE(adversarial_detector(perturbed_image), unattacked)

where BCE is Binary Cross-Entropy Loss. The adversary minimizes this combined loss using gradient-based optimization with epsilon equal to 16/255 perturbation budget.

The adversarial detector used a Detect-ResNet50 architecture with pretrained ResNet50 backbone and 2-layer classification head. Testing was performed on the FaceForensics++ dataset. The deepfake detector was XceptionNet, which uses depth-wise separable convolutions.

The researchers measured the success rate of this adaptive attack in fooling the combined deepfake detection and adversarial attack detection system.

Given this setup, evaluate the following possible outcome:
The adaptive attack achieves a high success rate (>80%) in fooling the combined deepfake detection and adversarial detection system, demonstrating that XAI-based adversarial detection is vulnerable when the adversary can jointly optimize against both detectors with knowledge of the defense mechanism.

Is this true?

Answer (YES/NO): YES